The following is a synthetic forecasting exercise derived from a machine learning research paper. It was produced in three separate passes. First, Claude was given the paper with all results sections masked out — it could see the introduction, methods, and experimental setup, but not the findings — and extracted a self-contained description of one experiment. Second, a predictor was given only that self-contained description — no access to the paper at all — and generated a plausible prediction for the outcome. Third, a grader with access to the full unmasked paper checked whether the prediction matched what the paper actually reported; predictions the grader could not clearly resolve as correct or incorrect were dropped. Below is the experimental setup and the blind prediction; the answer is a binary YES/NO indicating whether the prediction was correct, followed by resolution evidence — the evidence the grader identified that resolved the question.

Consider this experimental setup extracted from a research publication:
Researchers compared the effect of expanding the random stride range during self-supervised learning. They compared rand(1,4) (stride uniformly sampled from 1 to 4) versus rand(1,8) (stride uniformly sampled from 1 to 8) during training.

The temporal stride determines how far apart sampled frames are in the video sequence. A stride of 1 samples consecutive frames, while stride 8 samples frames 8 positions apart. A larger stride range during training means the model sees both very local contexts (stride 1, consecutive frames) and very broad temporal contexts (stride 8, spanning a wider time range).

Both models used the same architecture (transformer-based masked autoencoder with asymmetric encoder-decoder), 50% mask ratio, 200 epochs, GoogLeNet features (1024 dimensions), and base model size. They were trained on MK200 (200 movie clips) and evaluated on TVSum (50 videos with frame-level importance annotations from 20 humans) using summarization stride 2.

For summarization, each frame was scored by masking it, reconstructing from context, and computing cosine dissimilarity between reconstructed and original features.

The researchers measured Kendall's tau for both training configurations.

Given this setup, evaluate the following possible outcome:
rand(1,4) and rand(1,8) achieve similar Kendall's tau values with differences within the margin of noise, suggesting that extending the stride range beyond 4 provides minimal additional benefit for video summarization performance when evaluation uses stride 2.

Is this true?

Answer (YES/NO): NO